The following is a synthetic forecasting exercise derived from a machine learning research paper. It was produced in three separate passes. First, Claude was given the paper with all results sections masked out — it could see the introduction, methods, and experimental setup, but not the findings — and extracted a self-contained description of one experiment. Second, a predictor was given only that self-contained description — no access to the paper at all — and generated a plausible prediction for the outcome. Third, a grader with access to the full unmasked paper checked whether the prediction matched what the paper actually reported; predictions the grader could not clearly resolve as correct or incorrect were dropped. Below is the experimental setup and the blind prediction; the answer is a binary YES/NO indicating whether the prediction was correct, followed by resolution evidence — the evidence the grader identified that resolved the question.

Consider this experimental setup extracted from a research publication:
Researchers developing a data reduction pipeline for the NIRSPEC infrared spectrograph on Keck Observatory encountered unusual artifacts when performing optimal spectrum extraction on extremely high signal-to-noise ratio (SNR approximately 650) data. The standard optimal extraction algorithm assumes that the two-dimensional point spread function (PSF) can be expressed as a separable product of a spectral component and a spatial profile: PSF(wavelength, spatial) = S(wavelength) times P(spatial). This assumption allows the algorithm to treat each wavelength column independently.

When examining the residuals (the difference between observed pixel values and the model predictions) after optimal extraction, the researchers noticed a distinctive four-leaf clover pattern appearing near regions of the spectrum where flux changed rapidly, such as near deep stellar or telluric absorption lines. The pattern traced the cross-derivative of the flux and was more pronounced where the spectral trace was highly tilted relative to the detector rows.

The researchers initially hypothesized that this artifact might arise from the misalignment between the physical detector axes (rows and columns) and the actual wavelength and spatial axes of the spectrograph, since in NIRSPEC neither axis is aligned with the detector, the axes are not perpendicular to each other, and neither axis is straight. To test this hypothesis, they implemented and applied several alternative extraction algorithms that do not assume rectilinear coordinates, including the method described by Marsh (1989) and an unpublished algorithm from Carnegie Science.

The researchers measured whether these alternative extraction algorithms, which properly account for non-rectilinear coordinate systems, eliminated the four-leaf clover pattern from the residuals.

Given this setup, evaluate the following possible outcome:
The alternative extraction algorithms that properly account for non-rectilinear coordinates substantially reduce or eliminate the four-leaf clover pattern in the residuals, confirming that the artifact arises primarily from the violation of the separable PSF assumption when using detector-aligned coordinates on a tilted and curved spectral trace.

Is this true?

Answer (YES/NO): NO